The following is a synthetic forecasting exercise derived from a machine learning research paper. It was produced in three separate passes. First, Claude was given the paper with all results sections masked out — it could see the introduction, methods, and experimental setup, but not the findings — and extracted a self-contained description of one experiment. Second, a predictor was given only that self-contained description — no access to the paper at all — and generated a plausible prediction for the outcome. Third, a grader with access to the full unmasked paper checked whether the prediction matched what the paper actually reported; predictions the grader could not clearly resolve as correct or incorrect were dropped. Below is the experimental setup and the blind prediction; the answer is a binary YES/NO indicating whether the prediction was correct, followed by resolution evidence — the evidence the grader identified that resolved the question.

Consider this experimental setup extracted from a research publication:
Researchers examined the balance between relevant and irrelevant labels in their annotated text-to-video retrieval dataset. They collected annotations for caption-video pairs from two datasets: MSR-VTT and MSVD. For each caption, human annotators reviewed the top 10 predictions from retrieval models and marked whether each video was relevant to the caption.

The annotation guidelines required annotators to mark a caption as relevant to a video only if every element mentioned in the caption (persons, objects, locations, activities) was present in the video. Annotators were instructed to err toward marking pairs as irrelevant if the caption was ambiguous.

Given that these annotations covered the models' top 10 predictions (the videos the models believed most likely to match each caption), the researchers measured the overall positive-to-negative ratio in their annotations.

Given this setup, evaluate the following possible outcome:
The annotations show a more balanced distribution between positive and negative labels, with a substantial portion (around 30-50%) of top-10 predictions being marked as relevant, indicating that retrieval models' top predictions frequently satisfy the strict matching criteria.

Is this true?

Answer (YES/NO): NO